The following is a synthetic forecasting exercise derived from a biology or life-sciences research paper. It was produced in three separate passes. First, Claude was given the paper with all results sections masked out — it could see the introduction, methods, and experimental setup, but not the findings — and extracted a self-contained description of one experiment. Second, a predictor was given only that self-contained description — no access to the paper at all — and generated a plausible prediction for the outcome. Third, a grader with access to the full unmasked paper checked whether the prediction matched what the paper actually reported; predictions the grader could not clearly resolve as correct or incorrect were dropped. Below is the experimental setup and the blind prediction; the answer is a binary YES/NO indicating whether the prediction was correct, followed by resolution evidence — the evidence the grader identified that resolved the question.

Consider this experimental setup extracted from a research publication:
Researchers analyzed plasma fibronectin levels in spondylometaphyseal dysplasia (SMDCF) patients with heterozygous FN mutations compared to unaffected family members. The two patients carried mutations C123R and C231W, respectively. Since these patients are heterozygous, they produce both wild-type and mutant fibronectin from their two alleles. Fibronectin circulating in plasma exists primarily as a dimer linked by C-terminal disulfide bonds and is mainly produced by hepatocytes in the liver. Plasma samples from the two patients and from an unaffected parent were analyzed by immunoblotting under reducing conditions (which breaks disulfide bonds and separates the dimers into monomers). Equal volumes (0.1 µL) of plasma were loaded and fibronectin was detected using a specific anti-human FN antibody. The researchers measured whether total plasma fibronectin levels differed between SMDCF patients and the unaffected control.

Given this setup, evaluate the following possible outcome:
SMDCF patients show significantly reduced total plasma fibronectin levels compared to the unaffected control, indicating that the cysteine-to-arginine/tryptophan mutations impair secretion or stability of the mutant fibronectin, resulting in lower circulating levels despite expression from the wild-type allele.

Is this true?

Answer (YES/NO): YES